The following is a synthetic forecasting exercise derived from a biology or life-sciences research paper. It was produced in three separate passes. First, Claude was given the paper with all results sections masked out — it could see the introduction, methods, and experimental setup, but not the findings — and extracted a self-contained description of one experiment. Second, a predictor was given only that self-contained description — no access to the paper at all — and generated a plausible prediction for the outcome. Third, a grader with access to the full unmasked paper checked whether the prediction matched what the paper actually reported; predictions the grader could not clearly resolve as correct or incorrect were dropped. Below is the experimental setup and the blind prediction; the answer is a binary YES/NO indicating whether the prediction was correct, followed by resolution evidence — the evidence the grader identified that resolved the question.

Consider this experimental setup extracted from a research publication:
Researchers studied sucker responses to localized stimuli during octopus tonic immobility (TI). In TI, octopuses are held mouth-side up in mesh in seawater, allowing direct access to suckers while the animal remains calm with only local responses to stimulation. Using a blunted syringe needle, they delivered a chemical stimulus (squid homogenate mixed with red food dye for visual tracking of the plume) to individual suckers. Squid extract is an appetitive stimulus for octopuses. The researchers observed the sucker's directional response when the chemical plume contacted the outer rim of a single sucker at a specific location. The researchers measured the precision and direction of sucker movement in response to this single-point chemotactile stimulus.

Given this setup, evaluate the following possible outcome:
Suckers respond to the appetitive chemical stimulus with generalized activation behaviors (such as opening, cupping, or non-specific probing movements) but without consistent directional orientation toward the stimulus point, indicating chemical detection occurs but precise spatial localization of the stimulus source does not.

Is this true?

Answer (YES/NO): NO